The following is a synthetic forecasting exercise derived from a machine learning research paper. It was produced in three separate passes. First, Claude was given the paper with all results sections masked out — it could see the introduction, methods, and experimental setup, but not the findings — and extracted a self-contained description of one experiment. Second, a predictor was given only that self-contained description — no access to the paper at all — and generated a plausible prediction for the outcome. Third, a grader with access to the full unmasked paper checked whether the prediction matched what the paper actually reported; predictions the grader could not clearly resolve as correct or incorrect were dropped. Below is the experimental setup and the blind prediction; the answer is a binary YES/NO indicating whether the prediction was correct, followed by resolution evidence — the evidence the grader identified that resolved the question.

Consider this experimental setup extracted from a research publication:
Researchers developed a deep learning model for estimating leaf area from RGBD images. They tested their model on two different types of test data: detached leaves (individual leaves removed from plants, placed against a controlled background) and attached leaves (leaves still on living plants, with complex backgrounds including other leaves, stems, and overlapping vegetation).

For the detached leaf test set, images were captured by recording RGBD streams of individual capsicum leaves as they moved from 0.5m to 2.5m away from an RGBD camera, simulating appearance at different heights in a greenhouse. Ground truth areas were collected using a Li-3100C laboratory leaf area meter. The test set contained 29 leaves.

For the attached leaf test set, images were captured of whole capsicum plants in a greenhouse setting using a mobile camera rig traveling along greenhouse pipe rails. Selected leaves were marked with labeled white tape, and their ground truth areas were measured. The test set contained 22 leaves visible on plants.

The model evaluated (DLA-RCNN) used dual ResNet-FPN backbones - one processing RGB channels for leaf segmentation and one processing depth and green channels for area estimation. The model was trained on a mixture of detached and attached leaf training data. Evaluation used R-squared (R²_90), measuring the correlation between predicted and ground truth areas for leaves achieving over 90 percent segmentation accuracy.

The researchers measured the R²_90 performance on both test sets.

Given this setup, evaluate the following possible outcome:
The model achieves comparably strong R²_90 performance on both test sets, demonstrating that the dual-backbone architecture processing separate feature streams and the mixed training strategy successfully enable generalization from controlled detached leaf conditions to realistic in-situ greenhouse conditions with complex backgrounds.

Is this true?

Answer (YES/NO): NO